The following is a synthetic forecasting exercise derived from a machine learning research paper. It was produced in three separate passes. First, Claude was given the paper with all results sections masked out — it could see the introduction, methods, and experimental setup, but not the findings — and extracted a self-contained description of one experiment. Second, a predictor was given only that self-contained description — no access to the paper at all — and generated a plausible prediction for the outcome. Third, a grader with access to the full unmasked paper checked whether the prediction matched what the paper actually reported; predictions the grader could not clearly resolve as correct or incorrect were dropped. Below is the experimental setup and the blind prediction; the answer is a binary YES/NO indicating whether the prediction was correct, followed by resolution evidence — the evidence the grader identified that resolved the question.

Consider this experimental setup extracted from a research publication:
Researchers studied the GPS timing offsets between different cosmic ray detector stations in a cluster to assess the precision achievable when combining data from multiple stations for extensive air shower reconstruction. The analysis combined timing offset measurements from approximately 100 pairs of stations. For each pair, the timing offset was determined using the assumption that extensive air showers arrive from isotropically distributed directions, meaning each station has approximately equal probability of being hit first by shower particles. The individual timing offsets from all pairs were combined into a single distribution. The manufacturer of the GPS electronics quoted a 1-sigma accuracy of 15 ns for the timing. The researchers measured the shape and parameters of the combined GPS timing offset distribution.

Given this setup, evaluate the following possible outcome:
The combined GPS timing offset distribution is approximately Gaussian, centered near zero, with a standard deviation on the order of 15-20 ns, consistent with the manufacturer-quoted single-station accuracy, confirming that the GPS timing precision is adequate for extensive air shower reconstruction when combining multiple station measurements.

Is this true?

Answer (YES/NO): YES